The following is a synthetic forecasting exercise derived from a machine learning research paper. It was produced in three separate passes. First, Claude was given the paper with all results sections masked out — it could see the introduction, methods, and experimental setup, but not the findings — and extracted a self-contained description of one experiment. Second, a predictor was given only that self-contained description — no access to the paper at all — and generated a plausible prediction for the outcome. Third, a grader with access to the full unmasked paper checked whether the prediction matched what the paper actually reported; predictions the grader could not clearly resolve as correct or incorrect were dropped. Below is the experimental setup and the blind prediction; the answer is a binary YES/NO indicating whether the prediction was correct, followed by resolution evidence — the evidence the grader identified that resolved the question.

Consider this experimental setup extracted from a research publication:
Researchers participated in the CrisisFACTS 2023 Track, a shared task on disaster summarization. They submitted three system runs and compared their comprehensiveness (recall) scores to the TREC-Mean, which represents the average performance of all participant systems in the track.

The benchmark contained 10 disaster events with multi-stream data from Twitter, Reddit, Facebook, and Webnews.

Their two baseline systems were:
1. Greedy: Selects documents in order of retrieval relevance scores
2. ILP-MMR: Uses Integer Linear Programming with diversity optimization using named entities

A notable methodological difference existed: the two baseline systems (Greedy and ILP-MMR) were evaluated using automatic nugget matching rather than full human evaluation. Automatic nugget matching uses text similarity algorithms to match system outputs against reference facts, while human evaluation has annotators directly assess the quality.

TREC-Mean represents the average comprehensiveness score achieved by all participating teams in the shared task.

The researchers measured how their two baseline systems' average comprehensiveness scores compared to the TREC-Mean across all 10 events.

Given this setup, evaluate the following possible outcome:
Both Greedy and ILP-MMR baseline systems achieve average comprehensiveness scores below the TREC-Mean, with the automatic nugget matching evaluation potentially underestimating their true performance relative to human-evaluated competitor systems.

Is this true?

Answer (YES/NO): YES